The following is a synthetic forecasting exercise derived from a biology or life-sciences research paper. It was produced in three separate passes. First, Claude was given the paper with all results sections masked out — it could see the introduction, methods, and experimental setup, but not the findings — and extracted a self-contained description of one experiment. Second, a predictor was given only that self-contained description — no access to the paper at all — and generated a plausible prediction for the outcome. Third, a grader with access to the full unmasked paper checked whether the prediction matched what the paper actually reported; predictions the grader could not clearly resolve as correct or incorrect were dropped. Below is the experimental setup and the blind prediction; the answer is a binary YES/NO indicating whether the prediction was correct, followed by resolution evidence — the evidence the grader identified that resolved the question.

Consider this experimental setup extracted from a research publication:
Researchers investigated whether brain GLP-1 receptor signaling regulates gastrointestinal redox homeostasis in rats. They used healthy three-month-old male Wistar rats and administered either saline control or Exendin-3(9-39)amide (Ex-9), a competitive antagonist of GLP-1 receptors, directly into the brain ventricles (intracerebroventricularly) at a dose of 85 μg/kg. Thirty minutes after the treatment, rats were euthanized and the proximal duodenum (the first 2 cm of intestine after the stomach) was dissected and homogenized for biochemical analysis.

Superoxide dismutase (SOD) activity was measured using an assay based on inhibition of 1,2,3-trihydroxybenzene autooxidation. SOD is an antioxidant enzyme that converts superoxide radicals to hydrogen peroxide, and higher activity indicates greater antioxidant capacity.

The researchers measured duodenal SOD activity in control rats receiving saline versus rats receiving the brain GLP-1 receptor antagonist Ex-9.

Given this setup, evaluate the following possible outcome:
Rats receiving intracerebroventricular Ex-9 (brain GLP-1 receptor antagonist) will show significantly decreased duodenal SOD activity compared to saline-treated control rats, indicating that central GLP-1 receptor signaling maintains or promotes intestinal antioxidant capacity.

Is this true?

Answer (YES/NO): YES